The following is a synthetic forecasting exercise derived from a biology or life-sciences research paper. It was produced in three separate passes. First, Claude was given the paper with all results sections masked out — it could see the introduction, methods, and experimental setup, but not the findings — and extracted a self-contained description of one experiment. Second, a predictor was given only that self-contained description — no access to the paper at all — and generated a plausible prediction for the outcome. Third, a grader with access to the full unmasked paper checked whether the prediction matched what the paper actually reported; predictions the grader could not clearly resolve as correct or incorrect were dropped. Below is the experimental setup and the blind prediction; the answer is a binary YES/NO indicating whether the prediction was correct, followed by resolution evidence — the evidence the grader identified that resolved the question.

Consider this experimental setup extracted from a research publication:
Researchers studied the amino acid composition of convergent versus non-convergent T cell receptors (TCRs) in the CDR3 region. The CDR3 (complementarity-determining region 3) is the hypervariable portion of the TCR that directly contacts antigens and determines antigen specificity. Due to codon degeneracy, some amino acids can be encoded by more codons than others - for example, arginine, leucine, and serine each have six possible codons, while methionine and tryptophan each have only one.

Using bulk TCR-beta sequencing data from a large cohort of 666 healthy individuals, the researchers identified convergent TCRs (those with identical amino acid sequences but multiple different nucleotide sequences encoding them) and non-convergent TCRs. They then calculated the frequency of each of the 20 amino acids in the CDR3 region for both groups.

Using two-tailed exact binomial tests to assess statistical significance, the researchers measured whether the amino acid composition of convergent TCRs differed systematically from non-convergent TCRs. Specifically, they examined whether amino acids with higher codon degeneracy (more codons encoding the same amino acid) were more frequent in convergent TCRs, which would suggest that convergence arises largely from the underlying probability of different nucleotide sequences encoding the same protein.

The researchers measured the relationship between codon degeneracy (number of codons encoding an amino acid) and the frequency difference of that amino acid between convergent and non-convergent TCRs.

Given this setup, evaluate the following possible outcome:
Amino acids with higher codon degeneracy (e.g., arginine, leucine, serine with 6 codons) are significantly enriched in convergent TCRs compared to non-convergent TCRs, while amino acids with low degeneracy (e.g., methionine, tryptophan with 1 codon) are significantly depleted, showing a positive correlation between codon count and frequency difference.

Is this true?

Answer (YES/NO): NO